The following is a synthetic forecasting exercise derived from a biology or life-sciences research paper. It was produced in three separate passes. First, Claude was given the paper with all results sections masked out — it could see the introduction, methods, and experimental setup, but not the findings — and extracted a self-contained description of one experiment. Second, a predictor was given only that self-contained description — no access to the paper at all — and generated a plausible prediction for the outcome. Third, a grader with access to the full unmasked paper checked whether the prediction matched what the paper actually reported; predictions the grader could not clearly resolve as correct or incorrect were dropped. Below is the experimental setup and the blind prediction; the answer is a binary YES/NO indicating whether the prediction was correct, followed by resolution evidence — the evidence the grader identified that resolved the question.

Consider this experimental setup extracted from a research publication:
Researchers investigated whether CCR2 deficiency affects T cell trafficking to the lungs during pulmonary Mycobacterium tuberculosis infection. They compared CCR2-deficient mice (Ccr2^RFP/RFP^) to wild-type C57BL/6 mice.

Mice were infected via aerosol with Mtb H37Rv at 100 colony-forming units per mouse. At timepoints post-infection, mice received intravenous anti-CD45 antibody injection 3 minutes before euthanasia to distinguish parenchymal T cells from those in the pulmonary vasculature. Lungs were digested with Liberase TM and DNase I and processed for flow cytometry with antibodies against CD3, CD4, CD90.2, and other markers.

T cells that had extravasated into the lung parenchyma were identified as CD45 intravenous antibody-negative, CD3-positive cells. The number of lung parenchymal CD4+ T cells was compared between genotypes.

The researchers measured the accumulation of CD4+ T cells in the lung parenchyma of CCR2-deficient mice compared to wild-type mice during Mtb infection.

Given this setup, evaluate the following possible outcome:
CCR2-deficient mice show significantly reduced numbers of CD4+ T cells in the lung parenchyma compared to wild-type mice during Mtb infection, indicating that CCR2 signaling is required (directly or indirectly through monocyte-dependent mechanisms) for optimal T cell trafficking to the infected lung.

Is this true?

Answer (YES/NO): YES